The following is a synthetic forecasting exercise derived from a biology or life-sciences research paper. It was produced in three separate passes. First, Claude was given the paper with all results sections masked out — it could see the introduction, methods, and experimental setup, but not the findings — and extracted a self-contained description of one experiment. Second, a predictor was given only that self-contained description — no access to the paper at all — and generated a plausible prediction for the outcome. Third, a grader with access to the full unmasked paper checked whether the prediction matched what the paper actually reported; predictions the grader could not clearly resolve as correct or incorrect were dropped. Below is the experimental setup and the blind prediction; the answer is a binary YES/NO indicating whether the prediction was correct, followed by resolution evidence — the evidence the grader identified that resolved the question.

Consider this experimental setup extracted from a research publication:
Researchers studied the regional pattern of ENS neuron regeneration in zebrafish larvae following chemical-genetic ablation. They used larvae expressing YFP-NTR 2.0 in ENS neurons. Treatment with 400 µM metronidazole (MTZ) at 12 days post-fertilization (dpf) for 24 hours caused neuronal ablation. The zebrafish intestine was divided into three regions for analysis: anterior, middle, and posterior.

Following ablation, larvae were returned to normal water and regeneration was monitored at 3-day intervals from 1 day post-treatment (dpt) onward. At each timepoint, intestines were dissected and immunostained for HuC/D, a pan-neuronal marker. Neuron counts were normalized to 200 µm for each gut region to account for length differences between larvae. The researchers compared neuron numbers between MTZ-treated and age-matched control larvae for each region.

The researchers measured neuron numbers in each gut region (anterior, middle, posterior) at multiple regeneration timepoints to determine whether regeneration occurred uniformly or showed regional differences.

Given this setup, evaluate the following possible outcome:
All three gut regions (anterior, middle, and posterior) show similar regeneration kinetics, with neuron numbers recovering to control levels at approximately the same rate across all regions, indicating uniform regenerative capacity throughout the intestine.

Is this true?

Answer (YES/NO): YES